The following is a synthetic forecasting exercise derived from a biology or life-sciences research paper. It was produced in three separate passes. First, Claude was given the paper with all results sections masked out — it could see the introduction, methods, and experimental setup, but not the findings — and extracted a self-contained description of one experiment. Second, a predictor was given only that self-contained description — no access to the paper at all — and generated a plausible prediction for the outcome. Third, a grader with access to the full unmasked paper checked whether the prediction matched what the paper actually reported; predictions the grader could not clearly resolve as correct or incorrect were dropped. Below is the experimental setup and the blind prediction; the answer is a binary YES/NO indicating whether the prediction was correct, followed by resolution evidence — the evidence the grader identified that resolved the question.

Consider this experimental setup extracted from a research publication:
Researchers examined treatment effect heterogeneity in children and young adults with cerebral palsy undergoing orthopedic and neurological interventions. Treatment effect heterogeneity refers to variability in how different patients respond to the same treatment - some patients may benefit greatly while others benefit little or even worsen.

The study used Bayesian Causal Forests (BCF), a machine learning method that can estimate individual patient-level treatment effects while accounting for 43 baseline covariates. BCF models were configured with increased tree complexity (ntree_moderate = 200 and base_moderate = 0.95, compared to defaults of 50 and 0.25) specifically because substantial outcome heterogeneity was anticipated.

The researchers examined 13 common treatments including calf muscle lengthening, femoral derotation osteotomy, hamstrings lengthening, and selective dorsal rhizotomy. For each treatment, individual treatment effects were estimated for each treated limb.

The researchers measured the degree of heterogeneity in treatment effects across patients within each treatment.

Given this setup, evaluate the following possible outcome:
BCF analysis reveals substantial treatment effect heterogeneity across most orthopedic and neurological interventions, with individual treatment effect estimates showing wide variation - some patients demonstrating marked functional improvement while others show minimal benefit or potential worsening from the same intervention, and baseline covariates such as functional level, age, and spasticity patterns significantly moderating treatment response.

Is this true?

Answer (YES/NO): NO